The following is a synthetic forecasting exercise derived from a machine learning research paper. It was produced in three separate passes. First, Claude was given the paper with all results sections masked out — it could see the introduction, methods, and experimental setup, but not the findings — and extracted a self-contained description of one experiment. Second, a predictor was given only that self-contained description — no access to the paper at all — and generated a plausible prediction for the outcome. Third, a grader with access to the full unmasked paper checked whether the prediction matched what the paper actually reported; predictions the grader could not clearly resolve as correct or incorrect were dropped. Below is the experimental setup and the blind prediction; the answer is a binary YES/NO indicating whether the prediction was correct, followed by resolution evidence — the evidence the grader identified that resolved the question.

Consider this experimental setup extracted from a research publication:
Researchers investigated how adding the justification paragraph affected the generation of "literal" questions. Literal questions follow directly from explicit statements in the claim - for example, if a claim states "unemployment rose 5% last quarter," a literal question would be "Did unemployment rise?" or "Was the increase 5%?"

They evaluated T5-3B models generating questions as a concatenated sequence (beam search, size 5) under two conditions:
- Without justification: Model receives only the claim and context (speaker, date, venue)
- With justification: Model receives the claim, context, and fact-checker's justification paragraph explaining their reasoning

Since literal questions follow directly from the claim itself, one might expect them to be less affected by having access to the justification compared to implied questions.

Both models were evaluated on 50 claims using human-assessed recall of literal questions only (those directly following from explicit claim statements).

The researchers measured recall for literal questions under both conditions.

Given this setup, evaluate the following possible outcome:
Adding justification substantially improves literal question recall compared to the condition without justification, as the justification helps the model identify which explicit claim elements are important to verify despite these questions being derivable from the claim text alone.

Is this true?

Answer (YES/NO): YES